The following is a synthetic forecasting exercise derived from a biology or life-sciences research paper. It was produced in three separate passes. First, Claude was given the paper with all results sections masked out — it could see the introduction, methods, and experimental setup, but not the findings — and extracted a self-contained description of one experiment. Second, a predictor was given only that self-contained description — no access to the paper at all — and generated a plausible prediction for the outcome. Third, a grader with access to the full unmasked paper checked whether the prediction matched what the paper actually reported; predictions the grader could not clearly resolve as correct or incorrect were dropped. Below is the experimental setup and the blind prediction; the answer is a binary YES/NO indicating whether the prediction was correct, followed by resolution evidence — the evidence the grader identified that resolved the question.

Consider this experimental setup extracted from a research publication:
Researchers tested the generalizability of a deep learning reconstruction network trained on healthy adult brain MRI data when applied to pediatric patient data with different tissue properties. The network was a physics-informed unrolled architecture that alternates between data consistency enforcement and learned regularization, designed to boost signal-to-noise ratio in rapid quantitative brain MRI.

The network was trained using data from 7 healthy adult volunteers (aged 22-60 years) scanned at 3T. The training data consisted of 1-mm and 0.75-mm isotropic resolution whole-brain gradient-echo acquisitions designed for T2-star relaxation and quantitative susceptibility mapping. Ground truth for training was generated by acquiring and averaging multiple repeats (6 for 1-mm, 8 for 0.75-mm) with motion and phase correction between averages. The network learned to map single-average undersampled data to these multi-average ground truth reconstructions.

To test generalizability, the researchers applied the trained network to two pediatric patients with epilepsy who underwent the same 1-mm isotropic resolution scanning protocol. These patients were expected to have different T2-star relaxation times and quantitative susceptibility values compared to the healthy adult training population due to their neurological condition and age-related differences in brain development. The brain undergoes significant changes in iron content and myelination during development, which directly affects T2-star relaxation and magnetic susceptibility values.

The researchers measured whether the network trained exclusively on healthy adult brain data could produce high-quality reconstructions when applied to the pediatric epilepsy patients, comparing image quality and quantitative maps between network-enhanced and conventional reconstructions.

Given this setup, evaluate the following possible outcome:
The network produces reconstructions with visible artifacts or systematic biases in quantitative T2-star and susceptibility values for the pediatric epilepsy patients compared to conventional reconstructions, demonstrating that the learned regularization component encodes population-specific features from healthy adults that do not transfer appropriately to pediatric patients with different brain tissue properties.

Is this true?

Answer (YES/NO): NO